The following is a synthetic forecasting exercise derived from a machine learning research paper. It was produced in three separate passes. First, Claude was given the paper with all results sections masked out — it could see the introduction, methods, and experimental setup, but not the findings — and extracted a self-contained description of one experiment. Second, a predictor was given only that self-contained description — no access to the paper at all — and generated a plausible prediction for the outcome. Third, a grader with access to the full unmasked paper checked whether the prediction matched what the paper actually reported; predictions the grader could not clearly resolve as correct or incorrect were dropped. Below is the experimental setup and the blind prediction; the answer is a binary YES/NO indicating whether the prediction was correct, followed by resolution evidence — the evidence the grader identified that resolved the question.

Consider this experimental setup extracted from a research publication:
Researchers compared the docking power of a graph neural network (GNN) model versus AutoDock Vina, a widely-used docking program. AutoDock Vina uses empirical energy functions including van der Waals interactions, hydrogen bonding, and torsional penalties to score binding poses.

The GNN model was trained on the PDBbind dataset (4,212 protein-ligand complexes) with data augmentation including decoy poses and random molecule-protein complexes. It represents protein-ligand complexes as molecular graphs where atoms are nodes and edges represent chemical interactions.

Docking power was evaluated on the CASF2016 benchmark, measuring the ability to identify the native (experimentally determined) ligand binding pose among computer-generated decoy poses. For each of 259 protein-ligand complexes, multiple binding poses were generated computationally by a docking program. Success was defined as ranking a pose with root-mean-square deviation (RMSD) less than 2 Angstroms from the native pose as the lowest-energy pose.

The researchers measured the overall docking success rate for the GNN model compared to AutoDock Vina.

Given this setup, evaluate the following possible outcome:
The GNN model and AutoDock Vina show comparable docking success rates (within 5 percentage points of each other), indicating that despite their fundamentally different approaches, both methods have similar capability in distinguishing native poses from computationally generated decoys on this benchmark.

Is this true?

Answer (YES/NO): NO